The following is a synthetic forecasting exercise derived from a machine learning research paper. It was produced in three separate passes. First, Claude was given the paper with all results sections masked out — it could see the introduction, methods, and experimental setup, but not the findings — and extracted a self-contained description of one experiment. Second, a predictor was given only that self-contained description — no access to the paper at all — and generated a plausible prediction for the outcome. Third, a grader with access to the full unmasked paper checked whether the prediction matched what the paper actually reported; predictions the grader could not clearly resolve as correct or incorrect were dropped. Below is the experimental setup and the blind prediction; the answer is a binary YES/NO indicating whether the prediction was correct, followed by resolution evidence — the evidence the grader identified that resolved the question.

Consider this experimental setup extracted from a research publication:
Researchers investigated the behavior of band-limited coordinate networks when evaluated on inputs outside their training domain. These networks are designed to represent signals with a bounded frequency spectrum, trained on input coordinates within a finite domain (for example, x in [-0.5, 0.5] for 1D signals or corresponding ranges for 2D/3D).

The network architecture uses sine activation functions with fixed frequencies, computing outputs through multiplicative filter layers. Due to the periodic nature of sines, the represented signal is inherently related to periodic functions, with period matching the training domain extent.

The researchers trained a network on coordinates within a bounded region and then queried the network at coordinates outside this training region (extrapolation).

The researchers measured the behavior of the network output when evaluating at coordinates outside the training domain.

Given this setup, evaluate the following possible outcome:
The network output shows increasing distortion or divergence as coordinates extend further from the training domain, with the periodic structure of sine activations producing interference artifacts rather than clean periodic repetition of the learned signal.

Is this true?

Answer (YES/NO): NO